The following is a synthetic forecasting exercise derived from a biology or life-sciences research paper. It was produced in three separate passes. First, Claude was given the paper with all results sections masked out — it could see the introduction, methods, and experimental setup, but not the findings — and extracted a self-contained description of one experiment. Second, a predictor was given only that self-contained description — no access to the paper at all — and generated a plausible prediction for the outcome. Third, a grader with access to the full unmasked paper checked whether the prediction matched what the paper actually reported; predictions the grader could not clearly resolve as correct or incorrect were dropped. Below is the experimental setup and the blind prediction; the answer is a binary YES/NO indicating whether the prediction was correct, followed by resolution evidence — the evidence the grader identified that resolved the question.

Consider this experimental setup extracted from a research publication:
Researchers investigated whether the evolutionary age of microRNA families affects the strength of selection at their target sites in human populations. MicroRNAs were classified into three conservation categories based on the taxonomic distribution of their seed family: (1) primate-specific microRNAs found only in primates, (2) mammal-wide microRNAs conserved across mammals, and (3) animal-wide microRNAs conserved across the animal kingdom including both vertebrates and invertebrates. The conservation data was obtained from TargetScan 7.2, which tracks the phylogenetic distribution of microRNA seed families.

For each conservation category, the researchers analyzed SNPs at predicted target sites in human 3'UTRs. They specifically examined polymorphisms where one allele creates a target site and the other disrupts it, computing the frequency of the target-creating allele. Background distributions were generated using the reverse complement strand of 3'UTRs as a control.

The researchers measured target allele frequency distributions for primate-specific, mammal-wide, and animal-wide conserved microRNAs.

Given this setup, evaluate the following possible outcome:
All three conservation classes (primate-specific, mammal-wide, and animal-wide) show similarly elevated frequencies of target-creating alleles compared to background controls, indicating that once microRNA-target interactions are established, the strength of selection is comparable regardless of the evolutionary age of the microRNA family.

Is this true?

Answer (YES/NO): NO